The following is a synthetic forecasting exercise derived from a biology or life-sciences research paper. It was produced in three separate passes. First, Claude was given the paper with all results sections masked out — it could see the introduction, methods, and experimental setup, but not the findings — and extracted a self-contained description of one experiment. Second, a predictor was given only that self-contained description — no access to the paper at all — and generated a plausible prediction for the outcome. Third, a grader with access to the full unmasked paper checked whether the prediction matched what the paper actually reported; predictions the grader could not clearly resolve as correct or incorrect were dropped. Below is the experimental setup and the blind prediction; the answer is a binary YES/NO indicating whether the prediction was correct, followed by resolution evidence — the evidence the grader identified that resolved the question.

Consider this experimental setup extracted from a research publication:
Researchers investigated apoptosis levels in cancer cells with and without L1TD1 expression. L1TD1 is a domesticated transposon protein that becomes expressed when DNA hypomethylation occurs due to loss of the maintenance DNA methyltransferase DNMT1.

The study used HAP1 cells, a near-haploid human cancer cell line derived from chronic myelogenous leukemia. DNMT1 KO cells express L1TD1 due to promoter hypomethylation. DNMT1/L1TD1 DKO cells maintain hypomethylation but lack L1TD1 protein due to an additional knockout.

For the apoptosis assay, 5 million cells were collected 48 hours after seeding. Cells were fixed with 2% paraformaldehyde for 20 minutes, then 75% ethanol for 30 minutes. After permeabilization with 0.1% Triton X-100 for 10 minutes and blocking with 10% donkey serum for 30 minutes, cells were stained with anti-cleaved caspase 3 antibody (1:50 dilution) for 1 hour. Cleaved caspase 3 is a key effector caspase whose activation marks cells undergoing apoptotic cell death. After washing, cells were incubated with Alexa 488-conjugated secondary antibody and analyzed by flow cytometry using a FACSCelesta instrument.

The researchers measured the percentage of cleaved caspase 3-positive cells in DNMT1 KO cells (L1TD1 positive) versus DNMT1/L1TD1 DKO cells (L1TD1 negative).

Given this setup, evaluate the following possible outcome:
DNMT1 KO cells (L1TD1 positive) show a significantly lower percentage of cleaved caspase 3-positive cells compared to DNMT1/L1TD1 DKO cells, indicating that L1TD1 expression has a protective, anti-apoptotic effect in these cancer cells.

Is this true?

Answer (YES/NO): YES